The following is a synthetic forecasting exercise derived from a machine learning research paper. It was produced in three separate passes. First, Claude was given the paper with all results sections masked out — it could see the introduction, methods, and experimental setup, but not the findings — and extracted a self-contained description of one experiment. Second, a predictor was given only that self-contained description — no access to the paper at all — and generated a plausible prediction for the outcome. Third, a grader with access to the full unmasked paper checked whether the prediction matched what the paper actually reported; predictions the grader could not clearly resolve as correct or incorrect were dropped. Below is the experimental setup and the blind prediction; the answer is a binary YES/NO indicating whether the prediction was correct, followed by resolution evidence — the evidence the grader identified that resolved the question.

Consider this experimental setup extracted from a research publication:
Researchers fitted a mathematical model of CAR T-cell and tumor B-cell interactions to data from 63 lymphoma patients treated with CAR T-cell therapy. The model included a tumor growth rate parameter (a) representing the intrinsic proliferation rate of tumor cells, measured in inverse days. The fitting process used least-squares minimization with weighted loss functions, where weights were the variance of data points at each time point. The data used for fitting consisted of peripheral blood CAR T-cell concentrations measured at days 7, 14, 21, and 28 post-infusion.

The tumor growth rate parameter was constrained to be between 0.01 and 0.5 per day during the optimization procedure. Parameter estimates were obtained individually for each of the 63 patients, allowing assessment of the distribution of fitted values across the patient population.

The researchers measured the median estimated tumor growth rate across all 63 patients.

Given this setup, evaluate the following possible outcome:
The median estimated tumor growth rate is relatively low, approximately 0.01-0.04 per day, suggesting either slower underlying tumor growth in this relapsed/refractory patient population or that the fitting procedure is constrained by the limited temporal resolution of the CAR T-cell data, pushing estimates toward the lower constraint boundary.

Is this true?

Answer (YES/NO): NO